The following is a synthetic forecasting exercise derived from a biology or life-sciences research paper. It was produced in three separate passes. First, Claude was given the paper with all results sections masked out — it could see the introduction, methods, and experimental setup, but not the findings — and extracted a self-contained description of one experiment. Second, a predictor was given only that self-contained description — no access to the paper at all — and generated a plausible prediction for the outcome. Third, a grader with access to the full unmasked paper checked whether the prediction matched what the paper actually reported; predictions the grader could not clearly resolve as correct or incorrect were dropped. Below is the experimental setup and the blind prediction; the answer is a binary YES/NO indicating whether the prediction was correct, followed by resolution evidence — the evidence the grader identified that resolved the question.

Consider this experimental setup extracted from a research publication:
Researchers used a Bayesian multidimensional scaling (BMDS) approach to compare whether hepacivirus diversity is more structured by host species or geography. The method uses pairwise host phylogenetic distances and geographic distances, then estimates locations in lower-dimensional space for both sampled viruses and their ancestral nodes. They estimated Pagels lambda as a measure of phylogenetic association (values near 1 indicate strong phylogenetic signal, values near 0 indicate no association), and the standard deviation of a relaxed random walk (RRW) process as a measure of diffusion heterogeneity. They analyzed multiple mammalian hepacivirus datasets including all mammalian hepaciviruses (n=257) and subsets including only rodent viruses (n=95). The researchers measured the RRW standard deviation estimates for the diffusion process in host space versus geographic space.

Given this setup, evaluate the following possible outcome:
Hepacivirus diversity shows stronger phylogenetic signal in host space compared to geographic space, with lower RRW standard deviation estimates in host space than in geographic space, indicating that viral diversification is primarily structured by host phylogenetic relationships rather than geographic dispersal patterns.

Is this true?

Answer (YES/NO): NO